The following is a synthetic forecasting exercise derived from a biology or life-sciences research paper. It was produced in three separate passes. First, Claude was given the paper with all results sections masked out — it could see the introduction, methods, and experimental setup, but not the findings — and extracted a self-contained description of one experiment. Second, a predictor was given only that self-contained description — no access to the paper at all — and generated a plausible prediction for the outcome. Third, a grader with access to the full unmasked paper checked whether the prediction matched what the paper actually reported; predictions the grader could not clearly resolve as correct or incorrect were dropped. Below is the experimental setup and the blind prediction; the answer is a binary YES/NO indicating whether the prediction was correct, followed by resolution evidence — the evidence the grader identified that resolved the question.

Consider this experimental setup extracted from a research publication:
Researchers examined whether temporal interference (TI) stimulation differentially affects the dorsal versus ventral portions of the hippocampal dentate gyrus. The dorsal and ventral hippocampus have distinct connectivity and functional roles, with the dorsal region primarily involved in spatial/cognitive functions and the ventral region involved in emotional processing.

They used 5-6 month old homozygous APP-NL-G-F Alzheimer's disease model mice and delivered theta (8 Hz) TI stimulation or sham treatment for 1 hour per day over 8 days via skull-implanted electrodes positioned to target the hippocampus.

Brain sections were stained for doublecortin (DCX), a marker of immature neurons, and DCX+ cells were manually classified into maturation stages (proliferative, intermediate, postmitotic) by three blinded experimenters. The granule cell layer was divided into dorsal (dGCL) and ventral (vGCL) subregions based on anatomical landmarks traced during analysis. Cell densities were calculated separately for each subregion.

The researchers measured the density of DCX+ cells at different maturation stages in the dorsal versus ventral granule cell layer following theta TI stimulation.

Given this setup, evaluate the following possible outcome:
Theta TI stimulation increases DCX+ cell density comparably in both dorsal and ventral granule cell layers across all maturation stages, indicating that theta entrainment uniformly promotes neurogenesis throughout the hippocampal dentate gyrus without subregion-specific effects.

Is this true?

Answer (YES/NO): NO